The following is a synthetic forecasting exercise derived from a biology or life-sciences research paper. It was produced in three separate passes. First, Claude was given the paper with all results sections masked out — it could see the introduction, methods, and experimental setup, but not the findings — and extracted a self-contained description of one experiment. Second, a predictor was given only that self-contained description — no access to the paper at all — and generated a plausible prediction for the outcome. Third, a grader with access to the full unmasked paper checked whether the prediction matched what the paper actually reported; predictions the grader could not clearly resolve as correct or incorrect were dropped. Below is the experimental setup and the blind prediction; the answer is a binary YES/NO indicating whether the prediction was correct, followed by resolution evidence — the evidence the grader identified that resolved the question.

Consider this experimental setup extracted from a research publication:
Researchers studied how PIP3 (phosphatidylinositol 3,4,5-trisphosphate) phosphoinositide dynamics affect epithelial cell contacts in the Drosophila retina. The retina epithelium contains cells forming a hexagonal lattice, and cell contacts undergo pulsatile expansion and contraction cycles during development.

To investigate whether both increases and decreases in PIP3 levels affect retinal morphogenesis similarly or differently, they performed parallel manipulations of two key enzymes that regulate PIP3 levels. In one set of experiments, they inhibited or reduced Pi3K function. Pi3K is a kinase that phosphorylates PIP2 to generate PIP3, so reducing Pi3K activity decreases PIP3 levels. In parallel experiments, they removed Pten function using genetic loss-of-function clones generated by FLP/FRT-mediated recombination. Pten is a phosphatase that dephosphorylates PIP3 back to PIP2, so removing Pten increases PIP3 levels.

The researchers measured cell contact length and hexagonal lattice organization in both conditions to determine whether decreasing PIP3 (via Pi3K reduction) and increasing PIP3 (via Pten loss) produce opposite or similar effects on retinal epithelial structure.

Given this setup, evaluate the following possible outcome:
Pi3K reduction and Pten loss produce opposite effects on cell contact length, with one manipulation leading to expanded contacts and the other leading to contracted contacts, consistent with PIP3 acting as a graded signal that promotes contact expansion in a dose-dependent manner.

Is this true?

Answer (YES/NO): NO